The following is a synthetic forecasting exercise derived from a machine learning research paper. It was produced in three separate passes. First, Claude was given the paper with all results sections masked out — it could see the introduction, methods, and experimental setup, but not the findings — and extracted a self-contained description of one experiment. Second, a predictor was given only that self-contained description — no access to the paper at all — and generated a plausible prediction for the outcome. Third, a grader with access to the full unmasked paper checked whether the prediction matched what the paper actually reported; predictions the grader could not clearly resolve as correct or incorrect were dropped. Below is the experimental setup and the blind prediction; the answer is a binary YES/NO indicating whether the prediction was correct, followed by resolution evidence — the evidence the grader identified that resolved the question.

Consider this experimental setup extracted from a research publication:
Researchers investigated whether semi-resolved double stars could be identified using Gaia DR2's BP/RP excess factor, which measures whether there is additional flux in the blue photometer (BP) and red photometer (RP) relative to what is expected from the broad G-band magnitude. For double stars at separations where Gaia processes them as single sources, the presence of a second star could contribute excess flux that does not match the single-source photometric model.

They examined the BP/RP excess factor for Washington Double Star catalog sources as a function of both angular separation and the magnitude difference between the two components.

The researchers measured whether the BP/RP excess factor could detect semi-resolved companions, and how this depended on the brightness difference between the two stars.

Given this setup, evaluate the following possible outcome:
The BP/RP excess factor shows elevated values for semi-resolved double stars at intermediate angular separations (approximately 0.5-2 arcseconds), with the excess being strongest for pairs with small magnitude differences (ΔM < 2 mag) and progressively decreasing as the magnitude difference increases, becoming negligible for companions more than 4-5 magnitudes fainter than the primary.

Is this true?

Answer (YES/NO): NO